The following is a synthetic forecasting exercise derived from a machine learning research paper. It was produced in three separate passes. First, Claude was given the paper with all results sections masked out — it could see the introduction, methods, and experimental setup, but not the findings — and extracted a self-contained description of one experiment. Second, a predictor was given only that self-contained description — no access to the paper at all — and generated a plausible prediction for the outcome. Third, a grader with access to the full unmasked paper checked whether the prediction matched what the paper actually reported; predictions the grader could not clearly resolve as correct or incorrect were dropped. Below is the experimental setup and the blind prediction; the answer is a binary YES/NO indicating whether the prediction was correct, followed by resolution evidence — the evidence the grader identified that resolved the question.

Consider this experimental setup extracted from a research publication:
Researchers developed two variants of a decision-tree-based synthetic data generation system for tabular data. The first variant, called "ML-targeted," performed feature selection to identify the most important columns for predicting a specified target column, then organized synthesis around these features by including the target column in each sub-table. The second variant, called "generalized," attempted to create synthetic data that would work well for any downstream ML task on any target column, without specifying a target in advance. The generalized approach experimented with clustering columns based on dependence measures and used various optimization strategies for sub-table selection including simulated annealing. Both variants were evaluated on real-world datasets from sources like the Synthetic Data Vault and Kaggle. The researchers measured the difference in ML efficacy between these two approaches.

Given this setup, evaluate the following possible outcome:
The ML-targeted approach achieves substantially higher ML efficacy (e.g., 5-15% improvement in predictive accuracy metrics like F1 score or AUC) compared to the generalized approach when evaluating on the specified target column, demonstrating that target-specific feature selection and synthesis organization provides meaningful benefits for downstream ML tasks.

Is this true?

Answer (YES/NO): NO